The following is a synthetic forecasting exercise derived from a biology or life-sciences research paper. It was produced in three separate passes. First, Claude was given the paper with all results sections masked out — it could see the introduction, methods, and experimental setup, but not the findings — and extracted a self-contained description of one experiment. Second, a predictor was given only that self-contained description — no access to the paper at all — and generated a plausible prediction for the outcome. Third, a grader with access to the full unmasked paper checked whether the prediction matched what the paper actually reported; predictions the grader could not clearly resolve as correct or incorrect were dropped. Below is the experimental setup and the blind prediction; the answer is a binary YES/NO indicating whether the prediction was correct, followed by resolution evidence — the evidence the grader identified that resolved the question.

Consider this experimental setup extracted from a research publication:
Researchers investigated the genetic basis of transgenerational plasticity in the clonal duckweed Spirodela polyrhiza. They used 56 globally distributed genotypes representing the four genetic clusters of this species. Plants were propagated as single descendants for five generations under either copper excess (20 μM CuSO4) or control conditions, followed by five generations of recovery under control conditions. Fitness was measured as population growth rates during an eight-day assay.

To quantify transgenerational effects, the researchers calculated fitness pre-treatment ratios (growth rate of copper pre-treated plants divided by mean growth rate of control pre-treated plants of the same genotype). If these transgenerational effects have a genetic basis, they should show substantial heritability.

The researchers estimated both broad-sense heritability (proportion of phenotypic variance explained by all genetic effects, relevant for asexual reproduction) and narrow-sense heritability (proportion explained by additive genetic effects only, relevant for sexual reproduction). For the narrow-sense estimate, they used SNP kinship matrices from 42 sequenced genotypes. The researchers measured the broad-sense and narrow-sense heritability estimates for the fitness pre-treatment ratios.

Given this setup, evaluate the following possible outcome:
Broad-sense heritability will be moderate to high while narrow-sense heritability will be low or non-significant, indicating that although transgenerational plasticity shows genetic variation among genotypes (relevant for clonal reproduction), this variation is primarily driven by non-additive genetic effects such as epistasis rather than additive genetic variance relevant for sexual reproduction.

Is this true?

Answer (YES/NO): NO